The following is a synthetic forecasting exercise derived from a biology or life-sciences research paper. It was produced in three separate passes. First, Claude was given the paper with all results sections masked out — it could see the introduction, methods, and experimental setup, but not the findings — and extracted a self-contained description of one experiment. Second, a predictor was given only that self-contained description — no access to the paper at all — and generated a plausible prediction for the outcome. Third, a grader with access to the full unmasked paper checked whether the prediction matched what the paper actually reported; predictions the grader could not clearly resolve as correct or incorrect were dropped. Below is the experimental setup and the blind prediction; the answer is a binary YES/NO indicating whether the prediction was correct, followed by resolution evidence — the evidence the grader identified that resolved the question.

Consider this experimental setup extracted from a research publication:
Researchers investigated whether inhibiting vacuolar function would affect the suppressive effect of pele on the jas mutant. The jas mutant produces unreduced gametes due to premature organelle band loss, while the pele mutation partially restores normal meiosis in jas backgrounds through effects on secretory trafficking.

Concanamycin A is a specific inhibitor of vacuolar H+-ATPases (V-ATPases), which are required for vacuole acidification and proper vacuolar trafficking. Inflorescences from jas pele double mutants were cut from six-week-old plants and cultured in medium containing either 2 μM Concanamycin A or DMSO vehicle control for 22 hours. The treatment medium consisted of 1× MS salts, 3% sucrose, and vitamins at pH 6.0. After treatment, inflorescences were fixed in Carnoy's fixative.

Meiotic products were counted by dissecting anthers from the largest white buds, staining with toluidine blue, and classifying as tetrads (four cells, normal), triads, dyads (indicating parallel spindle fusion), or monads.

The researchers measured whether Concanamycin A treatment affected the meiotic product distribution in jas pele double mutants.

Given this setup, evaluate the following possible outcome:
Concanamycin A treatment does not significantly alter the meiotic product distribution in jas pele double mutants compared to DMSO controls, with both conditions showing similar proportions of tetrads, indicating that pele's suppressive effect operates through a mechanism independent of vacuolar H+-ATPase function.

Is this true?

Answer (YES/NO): NO